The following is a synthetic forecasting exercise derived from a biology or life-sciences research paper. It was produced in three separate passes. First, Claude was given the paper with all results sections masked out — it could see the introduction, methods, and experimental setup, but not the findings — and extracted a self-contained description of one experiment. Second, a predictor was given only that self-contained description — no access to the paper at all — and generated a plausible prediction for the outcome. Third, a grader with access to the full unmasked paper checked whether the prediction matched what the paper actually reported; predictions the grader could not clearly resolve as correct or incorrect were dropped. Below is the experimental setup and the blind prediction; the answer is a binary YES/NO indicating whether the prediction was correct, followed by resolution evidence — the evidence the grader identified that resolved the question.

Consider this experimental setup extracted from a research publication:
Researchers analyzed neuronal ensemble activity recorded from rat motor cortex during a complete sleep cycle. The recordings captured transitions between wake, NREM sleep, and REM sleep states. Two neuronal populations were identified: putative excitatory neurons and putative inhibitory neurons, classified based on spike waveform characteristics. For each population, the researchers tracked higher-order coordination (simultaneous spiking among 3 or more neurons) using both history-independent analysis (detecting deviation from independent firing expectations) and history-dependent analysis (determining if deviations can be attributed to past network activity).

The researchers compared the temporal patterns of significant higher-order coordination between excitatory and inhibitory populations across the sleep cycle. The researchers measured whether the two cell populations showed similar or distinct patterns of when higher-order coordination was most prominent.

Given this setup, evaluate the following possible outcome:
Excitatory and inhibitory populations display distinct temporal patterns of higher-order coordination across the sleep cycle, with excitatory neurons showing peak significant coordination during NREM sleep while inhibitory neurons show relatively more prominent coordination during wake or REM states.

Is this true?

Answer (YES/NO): NO